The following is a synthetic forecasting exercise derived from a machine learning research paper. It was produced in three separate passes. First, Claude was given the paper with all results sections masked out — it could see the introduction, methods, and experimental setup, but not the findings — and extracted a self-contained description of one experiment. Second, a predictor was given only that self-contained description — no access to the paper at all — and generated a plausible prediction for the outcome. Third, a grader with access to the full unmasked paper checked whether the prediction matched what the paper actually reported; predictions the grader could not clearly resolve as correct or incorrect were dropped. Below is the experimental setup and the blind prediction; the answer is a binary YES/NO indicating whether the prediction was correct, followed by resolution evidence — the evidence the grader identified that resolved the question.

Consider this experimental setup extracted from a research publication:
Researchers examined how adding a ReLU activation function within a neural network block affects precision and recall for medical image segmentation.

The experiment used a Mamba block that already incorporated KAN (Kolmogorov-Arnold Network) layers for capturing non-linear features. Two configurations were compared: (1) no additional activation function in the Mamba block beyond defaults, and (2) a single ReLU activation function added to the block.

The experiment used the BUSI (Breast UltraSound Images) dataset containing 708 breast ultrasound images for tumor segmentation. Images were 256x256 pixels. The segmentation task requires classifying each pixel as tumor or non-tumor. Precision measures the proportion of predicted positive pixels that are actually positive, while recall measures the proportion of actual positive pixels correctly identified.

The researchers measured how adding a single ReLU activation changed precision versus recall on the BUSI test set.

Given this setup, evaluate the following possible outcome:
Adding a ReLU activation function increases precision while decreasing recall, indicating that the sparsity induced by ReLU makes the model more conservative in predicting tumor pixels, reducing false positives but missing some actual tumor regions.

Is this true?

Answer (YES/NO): YES